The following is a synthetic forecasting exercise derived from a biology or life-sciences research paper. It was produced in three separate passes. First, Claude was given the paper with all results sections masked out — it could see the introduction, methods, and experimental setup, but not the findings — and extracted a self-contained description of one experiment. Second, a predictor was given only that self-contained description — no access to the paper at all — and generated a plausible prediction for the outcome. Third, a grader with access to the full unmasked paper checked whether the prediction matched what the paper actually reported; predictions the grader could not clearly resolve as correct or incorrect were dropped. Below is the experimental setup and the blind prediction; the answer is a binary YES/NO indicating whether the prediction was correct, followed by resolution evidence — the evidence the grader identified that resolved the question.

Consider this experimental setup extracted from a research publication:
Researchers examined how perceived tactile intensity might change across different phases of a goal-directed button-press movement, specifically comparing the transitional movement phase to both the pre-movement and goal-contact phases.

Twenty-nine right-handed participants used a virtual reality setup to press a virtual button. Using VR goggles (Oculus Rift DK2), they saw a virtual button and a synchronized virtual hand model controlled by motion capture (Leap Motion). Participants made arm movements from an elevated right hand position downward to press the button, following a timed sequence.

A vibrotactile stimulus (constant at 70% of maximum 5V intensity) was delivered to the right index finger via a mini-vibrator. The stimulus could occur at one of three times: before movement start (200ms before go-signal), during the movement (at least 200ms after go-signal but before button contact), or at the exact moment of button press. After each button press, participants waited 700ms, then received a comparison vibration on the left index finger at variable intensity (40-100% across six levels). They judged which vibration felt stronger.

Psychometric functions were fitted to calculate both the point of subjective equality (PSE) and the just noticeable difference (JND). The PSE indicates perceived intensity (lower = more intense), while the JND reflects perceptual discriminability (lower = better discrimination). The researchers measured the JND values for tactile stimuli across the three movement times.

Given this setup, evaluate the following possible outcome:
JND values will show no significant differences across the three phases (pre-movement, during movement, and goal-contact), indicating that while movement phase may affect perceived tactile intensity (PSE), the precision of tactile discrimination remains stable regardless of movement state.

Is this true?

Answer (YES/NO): YES